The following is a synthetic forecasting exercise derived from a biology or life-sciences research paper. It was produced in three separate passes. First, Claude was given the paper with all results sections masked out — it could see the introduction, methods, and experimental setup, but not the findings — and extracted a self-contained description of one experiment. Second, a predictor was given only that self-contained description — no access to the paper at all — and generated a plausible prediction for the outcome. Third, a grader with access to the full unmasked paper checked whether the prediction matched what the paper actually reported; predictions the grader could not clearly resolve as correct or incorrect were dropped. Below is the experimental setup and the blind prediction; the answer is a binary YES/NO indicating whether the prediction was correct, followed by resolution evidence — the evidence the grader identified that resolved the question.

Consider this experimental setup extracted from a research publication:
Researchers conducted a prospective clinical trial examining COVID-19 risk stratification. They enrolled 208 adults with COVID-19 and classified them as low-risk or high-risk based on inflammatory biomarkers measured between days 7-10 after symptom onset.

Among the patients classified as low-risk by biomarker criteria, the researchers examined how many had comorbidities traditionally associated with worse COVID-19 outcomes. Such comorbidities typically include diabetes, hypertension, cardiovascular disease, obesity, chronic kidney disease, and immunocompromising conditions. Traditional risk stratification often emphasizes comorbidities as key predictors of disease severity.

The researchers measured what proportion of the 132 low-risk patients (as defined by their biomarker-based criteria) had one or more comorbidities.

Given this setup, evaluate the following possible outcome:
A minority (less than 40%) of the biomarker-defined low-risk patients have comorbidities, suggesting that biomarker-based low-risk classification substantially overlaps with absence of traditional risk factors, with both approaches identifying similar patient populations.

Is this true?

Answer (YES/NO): NO